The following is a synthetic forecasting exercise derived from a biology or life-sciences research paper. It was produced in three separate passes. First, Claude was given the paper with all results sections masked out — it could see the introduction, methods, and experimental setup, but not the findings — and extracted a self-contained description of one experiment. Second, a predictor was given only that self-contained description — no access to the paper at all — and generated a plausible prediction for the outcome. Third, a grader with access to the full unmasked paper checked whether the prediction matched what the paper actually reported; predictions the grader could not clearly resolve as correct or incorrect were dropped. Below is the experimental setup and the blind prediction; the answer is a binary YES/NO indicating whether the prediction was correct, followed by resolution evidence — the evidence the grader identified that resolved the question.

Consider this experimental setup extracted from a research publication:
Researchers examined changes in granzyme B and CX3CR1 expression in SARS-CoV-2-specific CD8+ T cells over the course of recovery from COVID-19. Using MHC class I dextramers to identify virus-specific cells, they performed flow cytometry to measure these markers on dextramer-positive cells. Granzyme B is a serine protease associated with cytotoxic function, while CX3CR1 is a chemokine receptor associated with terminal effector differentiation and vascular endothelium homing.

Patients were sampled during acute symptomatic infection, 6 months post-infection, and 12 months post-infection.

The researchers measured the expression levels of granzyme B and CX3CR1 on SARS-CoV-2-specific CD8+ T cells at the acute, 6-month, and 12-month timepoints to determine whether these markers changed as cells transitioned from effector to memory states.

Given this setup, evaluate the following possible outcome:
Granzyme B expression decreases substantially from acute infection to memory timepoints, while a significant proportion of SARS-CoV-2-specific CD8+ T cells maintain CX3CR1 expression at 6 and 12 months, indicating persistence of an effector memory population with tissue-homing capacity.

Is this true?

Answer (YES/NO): NO